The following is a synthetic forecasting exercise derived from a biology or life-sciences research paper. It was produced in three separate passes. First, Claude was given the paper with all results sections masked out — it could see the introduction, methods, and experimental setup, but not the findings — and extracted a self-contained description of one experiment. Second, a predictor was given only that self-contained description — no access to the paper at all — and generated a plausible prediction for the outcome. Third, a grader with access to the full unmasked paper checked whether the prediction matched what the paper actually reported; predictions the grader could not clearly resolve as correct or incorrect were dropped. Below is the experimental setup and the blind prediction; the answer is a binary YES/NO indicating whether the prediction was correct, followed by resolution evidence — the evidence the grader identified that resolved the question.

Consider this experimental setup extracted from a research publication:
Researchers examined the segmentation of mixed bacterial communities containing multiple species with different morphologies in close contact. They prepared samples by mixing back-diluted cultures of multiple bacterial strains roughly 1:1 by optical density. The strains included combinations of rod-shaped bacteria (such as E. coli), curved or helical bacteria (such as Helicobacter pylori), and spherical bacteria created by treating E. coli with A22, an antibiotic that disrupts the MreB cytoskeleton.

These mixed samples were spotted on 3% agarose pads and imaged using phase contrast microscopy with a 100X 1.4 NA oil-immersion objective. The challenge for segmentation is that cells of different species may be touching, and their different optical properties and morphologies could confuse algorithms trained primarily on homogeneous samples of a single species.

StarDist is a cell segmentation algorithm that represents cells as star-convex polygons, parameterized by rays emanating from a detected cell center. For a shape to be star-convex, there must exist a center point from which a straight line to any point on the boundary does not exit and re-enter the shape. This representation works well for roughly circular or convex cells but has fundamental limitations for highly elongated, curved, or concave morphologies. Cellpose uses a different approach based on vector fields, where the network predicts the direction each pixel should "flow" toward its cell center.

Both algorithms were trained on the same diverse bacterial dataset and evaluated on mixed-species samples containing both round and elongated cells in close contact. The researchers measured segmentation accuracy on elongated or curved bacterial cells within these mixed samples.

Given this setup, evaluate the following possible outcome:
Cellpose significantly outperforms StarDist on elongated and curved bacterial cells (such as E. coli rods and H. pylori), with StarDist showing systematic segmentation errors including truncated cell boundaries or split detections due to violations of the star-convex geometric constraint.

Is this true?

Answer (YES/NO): YES